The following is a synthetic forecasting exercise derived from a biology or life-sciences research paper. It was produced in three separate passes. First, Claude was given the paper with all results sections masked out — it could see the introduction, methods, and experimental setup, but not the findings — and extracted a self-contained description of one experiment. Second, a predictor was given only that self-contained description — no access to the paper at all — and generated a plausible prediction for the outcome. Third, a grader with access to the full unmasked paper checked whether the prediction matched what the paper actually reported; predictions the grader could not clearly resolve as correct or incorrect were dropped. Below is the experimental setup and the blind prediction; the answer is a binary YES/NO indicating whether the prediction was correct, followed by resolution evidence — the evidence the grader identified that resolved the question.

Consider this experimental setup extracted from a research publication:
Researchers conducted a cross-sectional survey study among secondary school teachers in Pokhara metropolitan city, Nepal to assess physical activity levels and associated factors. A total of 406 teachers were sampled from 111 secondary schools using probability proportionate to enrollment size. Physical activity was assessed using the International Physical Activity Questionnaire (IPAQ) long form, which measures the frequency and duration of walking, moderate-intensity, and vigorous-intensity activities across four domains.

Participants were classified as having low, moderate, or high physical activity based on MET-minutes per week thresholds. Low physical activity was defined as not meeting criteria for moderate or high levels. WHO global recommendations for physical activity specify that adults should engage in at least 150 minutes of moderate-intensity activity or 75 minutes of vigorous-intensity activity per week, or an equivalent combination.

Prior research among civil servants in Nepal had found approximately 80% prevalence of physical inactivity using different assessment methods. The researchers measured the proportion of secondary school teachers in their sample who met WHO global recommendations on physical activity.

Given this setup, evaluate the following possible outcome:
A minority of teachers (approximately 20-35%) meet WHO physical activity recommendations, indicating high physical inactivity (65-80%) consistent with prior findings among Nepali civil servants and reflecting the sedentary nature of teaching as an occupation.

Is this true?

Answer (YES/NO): NO